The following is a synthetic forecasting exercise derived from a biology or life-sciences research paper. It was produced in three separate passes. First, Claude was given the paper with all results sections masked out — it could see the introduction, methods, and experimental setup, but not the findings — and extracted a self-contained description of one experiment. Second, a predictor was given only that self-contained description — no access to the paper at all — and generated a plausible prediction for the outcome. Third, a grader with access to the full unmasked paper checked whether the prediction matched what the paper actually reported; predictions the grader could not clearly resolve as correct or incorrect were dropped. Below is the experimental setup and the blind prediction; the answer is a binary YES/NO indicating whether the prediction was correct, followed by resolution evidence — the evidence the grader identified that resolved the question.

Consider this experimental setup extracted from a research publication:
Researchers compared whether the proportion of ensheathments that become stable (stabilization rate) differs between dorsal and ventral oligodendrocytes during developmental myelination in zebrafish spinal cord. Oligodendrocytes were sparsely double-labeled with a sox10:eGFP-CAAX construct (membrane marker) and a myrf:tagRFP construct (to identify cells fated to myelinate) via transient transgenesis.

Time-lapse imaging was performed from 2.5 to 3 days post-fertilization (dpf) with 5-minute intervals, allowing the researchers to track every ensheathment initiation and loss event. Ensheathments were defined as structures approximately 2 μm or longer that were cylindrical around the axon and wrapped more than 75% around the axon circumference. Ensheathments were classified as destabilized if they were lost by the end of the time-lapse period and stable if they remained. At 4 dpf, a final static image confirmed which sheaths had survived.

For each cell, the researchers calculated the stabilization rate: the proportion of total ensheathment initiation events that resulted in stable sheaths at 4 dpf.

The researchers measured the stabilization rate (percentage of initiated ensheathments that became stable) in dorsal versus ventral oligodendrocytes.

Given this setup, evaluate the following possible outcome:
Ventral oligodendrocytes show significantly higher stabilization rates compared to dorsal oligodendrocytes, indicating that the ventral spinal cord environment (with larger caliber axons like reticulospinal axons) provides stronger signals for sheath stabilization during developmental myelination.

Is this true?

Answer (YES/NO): NO